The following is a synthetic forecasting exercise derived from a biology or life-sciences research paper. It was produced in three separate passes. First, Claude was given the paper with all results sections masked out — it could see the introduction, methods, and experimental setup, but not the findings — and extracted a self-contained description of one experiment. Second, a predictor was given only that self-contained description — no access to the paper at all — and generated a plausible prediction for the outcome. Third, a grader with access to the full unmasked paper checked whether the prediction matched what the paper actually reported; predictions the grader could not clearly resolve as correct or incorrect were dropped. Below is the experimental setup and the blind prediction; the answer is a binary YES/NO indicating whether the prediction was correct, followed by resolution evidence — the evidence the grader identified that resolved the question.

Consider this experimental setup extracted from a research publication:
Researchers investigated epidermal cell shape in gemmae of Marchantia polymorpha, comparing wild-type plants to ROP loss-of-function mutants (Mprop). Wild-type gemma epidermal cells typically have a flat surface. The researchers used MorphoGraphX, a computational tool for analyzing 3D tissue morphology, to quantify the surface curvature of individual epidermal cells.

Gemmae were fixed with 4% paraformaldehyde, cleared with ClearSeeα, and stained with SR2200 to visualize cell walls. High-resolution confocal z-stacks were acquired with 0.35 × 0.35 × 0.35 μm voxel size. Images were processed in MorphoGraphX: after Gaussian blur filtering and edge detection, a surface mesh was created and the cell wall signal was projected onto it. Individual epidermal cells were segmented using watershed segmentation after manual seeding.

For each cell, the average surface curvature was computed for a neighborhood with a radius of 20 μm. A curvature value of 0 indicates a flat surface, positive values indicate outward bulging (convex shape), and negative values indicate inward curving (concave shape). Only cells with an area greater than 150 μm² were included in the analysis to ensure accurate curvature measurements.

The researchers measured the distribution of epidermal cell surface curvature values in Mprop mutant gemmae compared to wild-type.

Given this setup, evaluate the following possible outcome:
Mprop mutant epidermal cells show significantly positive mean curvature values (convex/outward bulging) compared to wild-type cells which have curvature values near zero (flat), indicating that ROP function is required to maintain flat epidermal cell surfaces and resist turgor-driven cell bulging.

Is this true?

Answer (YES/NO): YES